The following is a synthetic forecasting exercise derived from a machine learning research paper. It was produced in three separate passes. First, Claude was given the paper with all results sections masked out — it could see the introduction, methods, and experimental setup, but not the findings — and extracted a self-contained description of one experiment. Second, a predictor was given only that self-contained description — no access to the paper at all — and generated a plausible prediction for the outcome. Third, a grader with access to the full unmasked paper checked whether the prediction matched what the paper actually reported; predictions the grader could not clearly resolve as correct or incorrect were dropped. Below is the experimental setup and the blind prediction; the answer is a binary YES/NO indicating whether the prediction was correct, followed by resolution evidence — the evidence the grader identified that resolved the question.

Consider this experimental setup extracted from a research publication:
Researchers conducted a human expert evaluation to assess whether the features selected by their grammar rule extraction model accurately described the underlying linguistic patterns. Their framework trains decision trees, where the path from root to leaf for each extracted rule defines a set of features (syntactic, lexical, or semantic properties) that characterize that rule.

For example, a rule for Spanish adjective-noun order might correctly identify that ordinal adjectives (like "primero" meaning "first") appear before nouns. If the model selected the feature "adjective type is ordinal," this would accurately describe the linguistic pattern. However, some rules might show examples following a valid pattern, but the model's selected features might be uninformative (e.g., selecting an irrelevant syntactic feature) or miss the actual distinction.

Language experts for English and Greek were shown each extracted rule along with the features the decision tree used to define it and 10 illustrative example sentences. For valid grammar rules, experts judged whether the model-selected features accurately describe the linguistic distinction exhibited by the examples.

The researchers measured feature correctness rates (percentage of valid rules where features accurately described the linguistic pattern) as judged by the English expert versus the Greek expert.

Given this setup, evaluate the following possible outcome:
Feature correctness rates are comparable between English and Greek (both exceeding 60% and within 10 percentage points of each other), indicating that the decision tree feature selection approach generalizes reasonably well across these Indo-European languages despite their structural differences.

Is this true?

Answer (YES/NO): NO